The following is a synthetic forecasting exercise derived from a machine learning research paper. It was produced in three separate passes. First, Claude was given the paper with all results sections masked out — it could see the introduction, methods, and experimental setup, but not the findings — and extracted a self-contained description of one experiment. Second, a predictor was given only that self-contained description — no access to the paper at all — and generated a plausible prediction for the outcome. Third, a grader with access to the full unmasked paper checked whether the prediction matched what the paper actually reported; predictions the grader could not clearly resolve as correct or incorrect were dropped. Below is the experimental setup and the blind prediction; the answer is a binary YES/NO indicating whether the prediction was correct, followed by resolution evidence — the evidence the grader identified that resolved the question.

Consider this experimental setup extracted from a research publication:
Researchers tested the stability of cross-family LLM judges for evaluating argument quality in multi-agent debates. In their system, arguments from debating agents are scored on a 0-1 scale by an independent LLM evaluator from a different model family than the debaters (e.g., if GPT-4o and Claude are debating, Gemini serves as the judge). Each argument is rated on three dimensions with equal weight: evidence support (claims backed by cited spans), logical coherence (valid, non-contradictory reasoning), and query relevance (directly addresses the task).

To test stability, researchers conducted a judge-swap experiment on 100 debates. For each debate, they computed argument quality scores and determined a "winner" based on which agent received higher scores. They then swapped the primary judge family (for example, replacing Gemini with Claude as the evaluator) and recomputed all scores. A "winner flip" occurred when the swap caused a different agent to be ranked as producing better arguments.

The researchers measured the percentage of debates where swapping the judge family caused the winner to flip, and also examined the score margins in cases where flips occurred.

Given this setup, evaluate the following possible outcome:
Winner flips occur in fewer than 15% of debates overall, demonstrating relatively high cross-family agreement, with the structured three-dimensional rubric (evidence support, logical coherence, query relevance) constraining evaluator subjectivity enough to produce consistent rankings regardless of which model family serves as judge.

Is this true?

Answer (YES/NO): YES